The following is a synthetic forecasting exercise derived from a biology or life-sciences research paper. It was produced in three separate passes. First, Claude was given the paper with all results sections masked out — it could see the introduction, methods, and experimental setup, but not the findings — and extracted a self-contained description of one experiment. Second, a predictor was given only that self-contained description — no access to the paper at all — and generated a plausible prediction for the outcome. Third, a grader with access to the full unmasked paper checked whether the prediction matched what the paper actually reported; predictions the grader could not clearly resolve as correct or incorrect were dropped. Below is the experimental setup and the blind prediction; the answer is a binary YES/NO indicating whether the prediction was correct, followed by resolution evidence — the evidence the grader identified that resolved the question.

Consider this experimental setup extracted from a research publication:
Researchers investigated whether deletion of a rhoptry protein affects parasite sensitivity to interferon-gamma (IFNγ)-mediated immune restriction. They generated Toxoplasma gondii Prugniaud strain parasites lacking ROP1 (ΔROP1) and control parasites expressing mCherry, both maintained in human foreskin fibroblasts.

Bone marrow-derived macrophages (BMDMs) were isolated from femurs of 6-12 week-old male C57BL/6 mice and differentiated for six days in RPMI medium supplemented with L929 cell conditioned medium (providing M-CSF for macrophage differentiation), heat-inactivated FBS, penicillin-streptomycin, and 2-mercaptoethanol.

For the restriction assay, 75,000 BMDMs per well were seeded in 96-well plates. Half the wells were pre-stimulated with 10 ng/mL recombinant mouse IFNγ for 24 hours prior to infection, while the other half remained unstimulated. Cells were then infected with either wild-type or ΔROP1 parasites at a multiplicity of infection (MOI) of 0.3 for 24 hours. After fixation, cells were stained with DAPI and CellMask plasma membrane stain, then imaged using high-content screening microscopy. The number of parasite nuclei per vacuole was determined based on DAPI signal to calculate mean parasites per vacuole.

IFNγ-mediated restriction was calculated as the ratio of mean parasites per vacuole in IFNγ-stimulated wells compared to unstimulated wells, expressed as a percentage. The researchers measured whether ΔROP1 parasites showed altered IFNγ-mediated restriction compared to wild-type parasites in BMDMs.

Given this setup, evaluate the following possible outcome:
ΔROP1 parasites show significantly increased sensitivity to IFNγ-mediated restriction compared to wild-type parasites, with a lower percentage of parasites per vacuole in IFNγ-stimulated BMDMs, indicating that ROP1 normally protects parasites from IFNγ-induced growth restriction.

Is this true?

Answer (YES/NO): NO